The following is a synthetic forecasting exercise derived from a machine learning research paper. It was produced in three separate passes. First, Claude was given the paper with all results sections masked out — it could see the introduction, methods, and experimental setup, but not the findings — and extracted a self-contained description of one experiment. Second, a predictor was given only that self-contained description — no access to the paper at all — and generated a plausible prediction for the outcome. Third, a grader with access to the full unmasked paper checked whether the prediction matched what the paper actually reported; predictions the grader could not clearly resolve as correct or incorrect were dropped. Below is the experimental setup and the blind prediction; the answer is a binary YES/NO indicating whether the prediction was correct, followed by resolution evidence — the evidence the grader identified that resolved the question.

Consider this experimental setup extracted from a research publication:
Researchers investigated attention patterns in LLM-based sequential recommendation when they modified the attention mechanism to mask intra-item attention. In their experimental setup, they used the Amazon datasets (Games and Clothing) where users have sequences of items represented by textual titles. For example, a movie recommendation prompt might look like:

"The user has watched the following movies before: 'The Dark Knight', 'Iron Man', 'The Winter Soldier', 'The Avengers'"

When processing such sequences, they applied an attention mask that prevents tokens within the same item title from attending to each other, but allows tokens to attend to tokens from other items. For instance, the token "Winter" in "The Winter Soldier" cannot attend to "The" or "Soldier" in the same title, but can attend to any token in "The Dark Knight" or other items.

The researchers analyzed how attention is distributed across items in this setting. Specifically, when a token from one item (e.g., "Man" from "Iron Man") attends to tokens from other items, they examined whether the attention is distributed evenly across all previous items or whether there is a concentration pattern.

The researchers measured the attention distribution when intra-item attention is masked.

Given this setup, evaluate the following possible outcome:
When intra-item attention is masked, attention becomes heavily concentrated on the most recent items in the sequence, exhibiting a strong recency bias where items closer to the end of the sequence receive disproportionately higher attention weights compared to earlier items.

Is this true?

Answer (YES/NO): YES